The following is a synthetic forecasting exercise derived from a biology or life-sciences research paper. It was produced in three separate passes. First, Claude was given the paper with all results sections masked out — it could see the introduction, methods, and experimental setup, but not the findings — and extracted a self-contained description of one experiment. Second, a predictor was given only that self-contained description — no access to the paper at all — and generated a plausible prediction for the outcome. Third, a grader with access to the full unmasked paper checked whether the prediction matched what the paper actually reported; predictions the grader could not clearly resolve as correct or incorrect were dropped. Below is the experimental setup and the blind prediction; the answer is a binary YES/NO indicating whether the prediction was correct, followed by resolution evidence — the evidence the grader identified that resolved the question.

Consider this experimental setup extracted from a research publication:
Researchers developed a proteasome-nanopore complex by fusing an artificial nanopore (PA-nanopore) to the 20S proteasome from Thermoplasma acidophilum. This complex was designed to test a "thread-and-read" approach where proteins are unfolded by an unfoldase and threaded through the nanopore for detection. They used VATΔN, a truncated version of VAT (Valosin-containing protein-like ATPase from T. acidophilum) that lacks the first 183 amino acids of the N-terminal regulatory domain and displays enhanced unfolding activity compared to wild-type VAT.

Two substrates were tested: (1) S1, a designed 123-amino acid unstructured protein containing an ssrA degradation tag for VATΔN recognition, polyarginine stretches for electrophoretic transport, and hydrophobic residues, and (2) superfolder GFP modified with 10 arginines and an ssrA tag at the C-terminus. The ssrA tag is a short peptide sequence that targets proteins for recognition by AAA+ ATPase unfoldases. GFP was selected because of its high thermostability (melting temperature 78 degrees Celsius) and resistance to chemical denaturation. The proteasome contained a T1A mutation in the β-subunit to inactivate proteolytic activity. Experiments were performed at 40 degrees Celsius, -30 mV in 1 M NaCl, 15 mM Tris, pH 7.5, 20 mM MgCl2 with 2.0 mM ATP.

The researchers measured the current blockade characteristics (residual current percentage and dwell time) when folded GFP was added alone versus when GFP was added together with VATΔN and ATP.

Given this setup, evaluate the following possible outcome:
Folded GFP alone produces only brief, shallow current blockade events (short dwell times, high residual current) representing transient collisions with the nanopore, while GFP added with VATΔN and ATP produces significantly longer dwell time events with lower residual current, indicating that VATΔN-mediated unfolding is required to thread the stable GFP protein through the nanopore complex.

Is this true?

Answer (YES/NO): NO